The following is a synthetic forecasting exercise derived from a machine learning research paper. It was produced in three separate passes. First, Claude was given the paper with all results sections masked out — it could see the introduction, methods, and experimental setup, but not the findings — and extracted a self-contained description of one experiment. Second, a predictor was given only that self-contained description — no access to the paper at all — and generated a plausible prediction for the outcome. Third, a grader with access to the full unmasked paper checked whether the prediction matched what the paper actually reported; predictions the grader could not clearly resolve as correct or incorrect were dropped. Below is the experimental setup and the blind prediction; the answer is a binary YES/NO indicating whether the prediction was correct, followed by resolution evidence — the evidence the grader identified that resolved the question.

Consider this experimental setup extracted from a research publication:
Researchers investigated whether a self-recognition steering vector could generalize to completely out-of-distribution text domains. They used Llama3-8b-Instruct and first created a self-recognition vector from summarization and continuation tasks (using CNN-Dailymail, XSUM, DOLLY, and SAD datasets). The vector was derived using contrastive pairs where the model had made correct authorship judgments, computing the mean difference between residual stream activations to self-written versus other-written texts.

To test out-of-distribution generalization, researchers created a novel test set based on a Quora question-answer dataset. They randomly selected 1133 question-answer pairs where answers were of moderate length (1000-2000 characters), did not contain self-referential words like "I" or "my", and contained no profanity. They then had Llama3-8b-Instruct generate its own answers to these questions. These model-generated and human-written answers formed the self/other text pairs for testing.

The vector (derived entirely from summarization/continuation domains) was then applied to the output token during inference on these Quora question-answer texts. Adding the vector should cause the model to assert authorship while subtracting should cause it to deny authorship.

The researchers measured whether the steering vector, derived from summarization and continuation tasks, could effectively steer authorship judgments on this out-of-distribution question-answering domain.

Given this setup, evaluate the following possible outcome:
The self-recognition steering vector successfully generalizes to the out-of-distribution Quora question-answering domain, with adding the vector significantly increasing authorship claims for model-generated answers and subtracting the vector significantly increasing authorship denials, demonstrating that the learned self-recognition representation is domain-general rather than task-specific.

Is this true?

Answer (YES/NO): YES